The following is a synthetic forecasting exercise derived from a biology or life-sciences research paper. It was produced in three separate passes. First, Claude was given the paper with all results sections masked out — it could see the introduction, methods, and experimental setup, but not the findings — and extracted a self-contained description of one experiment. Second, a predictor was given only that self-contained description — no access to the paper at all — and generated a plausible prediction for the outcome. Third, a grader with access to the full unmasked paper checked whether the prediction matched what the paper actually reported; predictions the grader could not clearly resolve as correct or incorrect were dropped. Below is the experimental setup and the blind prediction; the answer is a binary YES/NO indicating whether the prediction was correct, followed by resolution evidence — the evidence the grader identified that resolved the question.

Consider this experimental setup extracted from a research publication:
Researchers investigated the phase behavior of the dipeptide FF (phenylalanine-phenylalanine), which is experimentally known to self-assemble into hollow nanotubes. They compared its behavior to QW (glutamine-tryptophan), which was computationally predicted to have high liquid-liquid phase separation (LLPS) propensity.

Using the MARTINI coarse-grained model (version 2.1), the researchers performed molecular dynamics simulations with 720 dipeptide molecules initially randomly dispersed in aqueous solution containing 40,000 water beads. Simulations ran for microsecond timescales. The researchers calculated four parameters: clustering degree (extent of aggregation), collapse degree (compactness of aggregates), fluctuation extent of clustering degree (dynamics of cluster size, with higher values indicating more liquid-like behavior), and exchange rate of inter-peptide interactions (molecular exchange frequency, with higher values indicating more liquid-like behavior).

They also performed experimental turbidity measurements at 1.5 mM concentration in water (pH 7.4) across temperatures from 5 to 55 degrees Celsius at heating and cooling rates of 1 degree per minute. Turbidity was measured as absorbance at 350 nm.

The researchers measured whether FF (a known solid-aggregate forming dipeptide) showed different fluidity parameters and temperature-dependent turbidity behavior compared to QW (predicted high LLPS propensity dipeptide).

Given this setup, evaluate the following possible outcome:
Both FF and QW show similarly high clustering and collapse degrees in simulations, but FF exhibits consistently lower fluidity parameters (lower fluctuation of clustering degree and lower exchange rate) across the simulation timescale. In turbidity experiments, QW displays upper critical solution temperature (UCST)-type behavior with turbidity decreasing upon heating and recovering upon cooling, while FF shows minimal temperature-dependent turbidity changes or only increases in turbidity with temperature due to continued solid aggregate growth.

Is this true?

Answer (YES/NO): NO